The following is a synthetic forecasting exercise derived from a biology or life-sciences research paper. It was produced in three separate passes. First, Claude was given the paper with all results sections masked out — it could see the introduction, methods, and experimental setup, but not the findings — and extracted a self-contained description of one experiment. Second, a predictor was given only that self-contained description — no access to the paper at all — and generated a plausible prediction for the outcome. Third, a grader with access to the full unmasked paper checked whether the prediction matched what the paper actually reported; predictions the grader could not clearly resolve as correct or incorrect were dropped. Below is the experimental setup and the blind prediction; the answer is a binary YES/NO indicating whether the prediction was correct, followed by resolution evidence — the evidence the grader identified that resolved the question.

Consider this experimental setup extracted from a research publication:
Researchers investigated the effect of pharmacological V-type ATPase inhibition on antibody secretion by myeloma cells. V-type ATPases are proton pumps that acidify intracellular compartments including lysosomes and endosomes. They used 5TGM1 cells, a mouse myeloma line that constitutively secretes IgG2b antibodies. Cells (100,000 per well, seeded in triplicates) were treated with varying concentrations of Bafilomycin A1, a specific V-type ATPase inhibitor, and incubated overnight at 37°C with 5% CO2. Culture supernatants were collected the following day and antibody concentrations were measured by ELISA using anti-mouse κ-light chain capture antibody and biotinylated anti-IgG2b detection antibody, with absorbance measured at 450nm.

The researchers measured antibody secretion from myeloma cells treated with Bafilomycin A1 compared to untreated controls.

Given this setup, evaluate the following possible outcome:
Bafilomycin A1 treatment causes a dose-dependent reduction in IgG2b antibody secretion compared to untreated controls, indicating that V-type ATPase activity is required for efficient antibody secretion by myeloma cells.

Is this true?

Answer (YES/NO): YES